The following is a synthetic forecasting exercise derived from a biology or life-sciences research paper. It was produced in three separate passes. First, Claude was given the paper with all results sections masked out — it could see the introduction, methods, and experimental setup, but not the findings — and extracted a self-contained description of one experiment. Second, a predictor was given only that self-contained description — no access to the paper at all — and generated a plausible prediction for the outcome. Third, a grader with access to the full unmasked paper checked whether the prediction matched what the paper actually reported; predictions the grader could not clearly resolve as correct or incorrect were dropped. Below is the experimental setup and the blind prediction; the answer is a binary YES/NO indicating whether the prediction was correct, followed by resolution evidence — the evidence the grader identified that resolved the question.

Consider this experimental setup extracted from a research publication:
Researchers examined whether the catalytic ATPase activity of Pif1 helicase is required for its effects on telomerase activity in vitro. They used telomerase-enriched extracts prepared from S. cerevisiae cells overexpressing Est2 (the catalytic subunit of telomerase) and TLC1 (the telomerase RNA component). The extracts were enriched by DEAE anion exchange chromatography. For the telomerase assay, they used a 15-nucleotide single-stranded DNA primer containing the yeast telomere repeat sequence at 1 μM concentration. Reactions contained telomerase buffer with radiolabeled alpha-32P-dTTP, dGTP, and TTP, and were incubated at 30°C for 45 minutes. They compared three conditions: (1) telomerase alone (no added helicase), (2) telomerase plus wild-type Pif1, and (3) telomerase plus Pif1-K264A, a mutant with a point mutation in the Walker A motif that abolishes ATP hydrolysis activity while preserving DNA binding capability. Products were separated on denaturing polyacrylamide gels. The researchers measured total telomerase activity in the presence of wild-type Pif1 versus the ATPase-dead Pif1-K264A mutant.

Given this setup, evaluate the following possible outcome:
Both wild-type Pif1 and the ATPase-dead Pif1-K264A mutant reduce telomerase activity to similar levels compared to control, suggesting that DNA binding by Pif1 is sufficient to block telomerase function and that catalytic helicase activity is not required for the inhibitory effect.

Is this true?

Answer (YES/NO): NO